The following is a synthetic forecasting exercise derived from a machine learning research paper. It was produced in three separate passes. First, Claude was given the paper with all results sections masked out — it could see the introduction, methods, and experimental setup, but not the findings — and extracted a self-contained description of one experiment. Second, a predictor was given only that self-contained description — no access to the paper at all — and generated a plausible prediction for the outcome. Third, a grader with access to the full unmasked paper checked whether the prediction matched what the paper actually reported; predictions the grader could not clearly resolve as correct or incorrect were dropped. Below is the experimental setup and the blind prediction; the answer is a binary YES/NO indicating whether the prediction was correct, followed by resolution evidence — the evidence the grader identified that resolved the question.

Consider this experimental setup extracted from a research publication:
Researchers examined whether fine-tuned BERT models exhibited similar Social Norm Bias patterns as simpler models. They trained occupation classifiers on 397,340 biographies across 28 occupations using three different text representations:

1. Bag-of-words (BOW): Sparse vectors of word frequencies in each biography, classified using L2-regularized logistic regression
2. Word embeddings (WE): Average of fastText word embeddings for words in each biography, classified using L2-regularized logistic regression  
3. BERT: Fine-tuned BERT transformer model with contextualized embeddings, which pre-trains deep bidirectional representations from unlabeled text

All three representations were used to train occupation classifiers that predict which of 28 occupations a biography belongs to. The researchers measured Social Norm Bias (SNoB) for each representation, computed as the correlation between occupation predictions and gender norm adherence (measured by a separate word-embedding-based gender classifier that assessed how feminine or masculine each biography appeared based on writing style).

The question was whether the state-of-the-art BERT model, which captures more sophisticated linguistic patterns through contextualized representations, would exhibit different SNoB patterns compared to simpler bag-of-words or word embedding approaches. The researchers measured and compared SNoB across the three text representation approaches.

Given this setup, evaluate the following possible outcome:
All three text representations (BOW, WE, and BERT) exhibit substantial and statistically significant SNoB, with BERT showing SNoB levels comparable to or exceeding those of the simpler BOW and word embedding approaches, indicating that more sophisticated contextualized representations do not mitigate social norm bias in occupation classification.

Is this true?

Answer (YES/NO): NO